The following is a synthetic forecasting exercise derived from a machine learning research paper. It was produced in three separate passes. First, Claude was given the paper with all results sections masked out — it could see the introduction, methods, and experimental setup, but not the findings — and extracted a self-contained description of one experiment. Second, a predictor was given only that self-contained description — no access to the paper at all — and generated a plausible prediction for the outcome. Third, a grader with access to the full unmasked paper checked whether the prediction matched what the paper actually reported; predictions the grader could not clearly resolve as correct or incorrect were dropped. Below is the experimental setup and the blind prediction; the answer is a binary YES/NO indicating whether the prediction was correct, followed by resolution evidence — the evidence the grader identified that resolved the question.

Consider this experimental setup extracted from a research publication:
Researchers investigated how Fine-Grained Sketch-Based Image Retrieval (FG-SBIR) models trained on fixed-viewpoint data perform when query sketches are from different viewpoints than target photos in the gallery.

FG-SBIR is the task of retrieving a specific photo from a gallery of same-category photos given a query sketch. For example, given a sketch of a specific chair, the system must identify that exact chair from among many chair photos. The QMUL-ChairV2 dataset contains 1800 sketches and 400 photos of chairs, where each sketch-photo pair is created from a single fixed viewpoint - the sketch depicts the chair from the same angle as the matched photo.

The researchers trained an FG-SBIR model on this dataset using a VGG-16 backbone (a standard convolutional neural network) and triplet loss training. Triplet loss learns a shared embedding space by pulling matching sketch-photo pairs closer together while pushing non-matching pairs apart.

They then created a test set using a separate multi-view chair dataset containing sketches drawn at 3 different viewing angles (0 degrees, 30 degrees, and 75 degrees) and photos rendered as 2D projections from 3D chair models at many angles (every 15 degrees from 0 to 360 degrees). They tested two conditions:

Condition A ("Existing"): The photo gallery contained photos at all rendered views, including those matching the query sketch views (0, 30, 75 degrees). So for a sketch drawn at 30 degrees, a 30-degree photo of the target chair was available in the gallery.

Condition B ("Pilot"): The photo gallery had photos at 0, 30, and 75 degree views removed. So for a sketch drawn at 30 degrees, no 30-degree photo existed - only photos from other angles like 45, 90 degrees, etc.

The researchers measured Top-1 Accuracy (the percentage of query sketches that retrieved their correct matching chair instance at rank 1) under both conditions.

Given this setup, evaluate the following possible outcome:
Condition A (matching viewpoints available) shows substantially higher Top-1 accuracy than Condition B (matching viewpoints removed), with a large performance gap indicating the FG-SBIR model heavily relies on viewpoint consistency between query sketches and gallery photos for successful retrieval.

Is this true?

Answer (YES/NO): YES